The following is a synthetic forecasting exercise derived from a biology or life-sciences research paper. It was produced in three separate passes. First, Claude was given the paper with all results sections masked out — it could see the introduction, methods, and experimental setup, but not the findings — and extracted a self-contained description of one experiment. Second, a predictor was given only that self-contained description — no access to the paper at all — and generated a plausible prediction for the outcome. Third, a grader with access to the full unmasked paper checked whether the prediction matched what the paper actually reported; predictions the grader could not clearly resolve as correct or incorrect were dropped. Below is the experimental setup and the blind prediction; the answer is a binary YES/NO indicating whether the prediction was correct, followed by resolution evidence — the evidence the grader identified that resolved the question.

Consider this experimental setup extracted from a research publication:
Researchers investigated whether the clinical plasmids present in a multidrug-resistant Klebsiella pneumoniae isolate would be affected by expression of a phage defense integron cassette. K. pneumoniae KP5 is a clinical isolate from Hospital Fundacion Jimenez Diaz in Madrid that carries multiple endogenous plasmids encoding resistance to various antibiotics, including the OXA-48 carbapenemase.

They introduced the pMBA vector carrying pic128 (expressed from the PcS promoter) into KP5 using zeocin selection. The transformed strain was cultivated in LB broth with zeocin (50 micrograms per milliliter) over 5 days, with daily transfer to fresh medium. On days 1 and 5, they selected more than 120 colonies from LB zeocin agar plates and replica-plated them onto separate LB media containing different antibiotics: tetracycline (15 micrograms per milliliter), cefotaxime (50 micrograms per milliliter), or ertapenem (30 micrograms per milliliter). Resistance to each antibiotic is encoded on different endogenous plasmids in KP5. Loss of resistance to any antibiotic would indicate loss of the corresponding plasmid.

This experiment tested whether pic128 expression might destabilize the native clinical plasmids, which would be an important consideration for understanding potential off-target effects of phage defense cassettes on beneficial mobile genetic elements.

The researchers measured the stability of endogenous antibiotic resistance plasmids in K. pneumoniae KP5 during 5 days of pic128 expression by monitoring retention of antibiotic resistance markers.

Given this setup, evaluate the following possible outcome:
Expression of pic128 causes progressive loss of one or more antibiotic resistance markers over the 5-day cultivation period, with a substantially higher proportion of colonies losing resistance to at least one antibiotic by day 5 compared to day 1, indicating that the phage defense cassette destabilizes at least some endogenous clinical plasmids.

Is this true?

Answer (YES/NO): NO